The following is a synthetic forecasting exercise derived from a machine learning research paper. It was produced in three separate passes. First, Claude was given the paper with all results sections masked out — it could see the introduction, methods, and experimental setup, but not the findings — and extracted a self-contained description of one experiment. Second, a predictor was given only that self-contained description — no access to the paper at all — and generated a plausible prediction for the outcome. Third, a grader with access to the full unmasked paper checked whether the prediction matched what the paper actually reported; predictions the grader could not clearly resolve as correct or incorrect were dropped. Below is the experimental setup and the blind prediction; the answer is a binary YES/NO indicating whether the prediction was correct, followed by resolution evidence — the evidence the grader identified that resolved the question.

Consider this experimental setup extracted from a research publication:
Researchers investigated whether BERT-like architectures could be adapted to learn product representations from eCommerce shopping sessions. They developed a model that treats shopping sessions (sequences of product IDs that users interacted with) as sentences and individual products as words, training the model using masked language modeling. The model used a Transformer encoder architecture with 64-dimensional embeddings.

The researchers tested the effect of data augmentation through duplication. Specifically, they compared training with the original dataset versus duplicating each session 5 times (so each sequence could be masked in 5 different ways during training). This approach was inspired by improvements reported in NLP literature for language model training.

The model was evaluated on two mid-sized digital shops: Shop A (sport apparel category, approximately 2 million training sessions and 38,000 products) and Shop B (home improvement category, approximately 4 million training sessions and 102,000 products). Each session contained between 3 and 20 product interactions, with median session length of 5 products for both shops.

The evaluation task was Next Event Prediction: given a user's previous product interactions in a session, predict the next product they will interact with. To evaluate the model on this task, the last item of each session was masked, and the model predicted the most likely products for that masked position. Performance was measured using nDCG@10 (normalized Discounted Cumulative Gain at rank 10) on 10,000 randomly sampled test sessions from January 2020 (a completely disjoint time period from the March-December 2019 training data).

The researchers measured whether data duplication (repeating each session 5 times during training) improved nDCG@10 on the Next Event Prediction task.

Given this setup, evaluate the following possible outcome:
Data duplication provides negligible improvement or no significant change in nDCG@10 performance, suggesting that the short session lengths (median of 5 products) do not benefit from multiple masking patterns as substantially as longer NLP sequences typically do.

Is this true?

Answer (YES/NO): NO